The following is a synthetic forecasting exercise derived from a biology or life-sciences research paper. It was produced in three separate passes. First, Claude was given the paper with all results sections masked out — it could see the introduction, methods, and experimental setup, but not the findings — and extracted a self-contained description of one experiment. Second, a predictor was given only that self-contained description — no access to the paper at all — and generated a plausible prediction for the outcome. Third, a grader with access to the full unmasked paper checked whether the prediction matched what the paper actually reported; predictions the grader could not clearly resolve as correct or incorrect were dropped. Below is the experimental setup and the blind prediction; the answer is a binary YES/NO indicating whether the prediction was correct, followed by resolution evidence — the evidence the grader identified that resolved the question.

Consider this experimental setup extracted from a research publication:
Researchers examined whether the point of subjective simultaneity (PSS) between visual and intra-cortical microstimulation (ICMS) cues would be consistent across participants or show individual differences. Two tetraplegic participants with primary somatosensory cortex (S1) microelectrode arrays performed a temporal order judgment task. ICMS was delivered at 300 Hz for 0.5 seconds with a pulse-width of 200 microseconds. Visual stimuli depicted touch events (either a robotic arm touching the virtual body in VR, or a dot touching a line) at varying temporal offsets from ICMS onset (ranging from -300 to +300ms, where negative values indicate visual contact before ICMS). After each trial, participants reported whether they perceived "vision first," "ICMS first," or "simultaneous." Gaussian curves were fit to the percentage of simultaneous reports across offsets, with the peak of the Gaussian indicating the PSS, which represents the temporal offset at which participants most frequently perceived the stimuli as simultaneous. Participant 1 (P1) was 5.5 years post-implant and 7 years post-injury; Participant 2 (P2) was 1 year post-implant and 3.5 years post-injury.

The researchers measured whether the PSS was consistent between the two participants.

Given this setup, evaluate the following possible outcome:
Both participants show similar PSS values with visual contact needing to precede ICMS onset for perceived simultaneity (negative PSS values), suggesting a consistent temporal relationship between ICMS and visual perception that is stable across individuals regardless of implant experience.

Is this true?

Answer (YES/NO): NO